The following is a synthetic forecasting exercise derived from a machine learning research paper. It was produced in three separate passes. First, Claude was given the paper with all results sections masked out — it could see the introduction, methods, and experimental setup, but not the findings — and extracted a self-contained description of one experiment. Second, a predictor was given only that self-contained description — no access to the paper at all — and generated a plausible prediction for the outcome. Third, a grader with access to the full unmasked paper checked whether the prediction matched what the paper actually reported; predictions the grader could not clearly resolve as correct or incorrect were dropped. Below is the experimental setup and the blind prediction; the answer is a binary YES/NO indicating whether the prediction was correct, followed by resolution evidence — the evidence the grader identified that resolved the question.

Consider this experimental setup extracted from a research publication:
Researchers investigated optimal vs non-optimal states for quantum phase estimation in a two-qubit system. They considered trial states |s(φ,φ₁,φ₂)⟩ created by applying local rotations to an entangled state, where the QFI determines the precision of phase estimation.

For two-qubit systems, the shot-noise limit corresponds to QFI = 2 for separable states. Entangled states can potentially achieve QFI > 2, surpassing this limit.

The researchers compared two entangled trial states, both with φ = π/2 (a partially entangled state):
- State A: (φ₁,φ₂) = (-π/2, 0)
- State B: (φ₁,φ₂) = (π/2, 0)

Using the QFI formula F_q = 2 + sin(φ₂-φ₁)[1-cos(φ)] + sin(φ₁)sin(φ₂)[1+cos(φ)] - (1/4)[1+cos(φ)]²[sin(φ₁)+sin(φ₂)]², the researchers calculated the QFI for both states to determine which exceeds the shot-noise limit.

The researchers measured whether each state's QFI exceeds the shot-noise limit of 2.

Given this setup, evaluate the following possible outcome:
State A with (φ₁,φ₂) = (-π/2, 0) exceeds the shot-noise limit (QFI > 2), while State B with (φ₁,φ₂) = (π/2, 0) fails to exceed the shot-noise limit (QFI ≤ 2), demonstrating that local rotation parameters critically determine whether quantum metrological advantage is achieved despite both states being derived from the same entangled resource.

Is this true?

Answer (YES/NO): YES